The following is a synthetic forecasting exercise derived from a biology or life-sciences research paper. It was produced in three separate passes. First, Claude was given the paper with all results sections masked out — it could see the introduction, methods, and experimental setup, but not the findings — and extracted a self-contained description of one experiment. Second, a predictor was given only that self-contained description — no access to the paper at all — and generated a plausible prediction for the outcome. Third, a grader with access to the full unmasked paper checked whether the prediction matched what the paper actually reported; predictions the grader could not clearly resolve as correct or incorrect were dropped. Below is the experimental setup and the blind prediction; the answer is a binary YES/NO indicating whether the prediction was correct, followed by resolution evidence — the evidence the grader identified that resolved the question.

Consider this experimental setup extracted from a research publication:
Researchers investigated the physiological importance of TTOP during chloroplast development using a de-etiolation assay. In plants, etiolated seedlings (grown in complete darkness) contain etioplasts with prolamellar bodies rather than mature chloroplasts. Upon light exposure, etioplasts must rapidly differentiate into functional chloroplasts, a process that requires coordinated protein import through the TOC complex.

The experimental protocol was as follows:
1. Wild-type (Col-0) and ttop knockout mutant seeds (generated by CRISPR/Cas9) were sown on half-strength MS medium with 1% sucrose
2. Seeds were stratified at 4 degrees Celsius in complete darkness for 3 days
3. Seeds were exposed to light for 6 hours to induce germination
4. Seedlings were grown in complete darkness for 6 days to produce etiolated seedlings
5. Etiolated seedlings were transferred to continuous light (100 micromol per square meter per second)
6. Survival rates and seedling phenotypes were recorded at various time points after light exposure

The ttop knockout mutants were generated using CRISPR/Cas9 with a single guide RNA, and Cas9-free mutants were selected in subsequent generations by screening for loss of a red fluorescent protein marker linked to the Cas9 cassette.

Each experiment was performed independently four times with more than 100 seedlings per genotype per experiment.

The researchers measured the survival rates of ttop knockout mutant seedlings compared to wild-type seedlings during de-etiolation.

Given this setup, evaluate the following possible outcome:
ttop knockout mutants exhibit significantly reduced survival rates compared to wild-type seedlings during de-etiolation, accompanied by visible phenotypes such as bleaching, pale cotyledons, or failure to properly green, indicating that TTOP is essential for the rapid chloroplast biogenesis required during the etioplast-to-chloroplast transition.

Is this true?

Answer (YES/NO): YES